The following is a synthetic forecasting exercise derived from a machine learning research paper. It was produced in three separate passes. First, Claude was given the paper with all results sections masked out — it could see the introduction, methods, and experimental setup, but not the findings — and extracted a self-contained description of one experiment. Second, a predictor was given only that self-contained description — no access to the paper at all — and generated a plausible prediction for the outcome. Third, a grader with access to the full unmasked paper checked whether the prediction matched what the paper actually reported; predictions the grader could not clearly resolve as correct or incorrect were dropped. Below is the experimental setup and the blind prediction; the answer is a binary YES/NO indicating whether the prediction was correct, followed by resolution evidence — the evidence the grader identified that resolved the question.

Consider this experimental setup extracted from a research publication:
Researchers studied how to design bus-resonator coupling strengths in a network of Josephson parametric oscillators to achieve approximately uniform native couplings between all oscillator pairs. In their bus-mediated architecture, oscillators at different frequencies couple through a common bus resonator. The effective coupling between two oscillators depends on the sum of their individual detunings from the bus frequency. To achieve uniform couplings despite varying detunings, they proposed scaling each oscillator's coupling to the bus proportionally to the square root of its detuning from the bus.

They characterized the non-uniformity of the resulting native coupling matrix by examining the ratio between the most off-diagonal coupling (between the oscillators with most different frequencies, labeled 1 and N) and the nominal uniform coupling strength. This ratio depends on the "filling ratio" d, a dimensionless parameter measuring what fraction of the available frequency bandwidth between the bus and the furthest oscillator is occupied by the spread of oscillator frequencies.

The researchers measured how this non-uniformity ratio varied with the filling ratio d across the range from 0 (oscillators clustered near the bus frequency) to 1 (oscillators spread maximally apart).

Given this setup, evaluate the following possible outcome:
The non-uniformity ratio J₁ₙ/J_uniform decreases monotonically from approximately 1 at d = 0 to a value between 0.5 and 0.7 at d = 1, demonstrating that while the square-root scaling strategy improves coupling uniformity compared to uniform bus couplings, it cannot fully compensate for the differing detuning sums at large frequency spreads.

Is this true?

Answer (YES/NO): NO